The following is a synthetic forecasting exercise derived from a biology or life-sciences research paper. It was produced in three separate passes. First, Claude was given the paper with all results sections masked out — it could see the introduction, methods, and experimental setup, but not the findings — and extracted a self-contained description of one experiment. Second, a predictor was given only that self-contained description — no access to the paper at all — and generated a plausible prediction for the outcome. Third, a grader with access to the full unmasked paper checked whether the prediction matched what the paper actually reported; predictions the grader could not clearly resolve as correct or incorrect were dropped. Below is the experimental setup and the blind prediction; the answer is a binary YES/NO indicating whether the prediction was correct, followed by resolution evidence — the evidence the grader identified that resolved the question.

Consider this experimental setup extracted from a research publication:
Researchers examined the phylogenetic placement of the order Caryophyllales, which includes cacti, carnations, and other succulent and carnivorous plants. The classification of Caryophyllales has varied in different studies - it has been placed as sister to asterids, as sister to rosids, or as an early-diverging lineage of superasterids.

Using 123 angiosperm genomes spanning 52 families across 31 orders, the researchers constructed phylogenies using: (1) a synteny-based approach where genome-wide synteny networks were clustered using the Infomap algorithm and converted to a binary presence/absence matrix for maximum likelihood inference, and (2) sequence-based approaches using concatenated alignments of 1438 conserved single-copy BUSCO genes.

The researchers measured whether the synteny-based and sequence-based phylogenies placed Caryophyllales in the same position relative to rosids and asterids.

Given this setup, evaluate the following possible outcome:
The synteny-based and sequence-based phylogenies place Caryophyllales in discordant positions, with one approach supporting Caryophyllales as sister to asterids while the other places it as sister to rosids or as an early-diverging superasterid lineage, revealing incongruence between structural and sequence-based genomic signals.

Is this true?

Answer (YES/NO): NO